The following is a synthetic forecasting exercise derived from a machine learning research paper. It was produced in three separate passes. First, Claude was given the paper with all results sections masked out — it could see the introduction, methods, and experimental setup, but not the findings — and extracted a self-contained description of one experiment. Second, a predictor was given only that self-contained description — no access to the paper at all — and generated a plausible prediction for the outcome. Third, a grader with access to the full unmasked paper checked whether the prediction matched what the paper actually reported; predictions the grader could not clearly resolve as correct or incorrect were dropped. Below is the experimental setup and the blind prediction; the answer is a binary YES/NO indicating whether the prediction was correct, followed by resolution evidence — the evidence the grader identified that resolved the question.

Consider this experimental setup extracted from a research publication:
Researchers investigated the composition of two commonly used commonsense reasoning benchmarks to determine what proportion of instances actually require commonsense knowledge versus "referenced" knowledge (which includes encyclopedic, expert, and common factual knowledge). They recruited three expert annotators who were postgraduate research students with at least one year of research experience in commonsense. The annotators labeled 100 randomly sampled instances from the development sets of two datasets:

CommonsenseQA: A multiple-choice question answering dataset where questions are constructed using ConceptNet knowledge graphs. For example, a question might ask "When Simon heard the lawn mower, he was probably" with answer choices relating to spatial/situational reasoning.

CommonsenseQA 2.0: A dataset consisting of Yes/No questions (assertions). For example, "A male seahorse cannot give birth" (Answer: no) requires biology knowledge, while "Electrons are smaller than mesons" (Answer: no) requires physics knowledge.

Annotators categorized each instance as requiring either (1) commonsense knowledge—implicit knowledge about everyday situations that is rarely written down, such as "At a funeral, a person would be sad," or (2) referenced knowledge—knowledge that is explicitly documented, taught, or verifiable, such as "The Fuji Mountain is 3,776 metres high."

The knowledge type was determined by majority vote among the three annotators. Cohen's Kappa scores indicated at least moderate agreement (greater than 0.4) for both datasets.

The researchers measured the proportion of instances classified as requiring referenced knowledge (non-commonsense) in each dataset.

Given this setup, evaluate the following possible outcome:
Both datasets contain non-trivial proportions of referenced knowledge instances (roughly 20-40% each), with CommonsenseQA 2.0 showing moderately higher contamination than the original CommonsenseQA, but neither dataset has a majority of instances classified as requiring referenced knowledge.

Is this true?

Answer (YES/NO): NO